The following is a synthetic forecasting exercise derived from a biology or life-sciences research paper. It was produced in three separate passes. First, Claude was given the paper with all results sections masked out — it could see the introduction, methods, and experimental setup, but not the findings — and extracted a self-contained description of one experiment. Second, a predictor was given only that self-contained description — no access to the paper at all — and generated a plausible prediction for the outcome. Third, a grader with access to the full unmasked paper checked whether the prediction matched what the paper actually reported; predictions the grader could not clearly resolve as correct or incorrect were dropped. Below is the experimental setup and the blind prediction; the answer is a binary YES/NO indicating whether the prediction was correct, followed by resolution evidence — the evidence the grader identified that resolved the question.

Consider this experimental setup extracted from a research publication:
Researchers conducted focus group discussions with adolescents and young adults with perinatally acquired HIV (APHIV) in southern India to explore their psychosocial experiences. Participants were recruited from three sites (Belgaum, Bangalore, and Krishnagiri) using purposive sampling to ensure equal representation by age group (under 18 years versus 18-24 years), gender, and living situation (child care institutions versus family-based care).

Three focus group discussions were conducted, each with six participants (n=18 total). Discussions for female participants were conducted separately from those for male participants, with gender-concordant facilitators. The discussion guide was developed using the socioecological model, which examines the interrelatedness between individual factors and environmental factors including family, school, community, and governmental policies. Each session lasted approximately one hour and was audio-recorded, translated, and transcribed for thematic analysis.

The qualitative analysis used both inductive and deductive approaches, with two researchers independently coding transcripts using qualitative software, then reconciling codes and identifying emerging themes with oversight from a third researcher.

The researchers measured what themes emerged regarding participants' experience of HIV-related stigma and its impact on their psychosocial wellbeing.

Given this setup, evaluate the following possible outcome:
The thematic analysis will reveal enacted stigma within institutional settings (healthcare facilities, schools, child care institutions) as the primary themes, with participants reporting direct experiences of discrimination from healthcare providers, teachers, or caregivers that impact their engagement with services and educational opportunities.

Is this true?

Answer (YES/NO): NO